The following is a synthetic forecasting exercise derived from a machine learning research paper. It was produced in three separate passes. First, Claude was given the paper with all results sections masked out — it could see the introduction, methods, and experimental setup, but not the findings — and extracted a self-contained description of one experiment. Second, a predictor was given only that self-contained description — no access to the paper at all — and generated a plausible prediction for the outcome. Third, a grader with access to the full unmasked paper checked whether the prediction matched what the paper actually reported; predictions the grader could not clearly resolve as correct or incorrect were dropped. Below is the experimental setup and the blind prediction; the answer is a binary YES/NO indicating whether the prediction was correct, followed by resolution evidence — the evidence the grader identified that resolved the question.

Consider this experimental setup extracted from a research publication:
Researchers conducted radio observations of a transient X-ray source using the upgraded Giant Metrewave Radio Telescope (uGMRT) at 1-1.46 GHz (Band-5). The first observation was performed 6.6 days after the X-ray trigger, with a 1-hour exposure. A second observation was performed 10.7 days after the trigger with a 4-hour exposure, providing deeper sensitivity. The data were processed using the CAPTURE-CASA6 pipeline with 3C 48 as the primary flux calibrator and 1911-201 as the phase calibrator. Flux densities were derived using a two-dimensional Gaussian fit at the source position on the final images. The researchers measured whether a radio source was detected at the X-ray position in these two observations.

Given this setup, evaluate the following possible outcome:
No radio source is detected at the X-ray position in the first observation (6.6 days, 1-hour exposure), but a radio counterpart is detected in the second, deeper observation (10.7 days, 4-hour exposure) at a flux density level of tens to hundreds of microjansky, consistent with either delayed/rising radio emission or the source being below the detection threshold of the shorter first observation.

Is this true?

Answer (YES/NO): YES